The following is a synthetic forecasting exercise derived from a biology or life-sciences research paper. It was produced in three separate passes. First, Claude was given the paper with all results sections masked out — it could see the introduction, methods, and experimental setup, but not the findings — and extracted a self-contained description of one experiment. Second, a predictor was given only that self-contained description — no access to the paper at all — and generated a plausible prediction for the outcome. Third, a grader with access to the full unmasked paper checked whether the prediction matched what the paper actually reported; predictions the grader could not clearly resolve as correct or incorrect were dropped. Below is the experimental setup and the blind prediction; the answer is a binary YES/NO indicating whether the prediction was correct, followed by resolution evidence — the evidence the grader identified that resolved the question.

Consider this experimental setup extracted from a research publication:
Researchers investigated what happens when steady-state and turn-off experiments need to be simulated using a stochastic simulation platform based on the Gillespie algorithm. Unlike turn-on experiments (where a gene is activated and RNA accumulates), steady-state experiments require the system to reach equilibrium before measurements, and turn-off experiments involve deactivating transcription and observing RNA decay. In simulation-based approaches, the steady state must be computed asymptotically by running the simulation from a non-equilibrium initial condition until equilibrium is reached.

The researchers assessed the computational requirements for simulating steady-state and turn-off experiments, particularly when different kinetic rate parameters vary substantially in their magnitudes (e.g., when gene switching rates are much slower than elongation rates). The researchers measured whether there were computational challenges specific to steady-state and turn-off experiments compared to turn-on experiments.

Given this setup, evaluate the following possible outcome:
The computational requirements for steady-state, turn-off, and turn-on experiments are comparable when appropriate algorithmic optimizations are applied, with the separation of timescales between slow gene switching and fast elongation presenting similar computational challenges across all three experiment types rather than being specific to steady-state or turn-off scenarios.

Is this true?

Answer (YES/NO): NO